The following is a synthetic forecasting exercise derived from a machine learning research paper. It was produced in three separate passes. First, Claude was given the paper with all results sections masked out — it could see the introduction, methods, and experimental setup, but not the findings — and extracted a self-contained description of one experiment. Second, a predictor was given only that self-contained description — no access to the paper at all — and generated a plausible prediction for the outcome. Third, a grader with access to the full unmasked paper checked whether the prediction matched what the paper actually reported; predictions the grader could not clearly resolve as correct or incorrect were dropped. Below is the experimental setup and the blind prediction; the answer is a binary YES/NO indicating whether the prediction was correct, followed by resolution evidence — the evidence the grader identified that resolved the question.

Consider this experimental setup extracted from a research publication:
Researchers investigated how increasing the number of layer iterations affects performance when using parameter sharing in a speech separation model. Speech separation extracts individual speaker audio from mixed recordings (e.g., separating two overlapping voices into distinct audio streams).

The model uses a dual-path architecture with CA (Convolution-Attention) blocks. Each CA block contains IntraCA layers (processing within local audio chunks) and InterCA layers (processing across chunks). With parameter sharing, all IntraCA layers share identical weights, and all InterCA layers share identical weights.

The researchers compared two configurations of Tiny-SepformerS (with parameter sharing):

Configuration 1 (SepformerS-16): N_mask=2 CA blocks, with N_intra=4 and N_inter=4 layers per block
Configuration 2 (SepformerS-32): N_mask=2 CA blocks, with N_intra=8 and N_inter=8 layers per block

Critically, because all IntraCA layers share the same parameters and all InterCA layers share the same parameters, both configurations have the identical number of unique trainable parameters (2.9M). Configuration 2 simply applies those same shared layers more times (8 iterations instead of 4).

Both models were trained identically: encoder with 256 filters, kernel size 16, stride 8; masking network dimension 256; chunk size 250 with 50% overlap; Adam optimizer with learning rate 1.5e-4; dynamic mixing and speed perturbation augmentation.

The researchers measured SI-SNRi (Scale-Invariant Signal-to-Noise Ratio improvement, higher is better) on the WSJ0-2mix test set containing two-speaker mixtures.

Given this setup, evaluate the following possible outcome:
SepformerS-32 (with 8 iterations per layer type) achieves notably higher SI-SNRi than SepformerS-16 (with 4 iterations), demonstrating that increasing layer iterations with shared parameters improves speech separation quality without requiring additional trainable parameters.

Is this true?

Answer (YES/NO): YES